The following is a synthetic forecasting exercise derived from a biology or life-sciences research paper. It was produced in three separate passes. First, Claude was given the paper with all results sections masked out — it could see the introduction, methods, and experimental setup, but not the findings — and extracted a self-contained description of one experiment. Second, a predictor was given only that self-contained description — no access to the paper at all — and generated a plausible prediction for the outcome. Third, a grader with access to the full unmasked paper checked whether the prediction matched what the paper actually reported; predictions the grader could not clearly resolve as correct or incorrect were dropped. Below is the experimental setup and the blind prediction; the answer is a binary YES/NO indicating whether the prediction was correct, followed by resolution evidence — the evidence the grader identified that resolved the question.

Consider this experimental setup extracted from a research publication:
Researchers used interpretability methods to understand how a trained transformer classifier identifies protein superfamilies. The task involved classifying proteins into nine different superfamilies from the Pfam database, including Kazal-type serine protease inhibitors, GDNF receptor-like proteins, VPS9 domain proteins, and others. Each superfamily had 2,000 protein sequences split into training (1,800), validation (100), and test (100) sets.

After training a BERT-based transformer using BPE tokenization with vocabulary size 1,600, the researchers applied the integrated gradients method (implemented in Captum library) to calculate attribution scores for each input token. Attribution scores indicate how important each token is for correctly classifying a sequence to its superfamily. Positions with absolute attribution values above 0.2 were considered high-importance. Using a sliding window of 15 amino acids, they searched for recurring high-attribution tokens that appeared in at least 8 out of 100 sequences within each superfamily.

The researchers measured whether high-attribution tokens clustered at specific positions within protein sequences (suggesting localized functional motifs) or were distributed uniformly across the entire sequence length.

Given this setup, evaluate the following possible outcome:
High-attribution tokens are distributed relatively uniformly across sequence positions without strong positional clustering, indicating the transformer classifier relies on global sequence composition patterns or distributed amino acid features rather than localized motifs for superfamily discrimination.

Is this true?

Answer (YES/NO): NO